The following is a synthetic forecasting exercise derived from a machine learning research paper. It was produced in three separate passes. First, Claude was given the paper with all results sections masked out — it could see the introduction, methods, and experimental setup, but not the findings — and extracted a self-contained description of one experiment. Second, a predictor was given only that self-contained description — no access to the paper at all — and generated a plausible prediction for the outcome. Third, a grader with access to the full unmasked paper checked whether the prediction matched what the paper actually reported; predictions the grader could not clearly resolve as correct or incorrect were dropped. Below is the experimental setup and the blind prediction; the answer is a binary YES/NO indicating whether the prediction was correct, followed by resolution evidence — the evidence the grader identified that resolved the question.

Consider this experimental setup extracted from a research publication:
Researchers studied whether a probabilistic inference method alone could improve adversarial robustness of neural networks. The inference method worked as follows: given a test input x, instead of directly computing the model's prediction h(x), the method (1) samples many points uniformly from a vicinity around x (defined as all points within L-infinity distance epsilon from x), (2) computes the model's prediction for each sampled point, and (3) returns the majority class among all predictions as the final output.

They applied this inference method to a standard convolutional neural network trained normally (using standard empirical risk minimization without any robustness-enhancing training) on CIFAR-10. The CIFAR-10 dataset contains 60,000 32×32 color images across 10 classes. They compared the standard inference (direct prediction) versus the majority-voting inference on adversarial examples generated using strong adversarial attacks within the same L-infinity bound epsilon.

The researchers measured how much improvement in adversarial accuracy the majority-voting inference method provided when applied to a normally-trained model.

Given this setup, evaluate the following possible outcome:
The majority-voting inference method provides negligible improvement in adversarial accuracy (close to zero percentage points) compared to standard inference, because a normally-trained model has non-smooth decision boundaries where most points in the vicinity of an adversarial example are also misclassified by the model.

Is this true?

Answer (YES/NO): NO